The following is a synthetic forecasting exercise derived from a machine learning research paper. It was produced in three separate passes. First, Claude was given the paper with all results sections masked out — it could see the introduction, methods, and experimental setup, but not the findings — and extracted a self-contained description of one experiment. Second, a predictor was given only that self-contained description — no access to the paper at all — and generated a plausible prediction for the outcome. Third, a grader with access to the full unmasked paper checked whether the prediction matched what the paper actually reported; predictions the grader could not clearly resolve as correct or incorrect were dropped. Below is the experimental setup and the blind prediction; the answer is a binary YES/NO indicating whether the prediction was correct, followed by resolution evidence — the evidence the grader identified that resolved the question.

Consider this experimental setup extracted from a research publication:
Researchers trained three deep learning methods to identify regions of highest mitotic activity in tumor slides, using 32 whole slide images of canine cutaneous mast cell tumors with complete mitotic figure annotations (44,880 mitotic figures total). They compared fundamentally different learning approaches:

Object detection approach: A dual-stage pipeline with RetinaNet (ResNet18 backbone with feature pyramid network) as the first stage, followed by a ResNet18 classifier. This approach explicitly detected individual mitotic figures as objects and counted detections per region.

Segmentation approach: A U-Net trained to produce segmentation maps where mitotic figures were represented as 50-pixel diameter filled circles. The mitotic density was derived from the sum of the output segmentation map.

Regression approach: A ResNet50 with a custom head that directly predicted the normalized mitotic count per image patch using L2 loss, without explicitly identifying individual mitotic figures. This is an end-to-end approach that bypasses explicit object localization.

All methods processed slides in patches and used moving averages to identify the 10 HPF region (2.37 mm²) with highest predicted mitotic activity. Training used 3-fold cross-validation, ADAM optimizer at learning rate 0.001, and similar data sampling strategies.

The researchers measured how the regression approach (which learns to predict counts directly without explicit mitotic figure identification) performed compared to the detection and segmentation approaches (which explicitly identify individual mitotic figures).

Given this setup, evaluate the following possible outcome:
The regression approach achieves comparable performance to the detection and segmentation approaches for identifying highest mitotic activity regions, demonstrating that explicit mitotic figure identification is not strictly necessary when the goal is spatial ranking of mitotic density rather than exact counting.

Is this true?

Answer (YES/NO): NO